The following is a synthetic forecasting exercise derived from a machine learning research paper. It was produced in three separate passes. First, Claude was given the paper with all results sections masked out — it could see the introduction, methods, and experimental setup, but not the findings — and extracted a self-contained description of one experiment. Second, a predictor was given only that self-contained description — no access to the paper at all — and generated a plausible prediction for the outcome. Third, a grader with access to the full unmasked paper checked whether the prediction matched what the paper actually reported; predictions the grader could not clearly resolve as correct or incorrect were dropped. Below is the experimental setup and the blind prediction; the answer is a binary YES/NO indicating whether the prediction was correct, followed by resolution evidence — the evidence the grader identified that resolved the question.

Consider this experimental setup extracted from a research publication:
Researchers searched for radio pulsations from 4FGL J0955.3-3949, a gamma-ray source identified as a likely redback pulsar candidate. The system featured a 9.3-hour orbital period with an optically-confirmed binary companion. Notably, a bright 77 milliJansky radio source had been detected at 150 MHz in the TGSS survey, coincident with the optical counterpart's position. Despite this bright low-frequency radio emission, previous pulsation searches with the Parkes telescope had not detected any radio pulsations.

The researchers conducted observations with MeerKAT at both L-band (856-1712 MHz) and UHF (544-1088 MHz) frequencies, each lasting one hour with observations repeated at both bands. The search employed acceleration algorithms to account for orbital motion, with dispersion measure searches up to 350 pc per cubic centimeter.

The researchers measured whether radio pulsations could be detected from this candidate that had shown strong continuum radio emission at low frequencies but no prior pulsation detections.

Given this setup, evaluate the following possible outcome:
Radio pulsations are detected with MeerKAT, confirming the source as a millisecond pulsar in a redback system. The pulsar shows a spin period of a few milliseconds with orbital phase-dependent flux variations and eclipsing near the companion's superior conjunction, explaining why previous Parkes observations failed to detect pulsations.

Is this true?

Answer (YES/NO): YES